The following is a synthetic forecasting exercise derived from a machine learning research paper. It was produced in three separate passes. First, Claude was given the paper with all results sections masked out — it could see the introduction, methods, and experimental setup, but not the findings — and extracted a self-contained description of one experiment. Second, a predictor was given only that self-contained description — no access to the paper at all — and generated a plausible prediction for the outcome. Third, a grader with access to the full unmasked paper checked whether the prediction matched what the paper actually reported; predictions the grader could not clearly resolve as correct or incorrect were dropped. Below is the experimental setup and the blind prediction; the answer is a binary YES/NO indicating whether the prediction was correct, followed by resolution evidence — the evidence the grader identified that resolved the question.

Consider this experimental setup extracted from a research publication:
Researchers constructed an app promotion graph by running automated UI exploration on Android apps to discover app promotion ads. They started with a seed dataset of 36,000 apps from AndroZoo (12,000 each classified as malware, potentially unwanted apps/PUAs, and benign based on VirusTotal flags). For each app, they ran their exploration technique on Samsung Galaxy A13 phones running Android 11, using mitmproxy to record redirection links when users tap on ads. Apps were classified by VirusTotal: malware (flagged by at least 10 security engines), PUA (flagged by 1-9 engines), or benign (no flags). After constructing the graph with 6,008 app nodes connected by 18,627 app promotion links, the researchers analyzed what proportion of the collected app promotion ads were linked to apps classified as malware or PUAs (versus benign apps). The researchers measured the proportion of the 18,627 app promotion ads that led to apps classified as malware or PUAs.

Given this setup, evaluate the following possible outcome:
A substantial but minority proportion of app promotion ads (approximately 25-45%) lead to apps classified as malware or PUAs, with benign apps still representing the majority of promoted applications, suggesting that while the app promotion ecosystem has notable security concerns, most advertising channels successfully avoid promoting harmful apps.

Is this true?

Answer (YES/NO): NO